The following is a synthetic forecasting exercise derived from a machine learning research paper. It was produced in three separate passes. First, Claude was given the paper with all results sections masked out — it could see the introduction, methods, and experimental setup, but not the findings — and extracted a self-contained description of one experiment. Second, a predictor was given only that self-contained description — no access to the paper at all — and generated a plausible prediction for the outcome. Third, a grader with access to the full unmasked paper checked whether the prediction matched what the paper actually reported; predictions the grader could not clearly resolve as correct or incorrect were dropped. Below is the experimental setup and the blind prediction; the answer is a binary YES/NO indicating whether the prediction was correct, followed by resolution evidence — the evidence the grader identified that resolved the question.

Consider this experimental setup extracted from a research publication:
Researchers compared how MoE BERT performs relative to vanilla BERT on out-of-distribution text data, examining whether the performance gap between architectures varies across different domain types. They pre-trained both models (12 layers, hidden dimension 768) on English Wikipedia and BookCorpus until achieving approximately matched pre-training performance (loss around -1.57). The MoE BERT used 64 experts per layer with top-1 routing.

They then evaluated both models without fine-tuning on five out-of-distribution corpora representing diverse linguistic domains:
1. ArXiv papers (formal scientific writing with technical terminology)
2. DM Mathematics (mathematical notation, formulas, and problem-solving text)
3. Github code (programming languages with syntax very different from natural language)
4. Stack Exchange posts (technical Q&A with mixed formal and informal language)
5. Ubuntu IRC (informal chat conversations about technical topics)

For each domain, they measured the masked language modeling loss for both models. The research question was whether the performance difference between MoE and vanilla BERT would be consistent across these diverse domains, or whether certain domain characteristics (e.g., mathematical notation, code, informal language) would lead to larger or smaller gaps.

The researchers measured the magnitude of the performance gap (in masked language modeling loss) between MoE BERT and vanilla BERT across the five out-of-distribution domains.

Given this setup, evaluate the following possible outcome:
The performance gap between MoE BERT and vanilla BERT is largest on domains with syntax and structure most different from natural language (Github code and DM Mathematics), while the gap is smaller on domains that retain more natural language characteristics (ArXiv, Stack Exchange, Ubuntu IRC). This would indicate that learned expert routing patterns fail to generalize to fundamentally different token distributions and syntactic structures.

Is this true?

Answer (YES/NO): NO